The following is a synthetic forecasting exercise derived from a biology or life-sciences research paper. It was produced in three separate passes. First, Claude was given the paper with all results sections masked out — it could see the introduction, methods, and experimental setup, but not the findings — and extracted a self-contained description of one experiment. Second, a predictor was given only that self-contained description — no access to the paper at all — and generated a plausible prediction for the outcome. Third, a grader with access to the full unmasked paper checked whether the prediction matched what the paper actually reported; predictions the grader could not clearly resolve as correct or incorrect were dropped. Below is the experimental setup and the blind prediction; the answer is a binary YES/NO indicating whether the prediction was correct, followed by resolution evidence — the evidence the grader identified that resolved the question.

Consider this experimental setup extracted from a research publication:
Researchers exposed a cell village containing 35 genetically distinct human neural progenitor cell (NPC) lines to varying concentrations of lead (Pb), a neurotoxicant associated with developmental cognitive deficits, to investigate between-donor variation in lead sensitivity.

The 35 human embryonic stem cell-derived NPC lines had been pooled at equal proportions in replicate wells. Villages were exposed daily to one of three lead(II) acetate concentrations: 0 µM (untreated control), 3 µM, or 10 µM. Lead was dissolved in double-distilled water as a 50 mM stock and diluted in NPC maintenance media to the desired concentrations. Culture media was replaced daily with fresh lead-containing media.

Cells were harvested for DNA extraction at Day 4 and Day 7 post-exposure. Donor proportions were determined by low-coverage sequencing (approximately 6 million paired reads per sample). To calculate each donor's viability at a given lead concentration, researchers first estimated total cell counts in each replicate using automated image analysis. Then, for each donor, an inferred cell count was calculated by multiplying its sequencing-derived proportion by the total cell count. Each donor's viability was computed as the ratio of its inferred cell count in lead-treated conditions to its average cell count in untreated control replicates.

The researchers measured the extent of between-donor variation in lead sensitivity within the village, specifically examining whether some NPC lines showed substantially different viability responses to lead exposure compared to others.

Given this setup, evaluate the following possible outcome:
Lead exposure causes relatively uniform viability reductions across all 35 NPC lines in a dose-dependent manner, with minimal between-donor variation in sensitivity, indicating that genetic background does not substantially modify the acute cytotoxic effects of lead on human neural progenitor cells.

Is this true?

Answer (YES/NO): NO